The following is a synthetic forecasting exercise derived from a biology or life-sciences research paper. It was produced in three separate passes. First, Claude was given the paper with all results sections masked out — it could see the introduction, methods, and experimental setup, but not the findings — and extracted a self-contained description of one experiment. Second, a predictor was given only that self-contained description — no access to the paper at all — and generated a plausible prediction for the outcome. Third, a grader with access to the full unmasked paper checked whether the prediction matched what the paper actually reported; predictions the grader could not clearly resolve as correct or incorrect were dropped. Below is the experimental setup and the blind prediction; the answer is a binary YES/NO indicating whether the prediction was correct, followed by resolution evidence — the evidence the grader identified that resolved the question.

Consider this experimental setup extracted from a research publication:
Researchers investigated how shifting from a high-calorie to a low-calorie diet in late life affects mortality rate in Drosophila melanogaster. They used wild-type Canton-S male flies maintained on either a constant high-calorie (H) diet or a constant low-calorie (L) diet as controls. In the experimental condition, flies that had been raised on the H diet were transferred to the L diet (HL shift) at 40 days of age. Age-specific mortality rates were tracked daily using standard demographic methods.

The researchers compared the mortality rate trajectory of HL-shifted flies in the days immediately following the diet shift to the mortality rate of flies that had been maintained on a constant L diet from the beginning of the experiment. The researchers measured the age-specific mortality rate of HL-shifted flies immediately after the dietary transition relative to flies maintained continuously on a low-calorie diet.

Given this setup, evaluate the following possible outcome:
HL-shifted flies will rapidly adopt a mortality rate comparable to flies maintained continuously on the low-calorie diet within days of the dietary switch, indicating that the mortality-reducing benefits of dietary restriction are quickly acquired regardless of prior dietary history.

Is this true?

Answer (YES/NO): NO